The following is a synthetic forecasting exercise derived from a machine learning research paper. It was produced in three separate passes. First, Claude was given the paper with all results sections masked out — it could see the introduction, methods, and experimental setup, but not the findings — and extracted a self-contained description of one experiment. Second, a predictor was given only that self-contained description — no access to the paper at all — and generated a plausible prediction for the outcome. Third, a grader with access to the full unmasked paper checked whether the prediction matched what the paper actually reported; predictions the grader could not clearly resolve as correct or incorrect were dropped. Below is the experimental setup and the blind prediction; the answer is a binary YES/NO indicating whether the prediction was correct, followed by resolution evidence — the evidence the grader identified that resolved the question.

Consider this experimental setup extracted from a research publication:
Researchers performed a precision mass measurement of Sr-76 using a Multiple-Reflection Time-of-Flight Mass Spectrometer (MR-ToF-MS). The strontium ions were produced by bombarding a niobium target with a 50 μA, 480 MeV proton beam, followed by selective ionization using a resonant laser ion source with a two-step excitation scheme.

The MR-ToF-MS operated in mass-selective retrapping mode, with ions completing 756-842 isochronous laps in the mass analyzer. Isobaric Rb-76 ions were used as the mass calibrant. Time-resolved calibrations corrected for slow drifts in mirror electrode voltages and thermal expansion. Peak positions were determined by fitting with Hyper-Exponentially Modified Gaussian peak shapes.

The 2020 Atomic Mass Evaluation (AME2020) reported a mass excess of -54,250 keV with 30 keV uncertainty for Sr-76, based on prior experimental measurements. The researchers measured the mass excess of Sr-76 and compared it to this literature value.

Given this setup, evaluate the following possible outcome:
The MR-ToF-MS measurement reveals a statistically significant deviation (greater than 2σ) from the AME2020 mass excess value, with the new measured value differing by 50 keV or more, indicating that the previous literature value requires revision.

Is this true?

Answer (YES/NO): NO